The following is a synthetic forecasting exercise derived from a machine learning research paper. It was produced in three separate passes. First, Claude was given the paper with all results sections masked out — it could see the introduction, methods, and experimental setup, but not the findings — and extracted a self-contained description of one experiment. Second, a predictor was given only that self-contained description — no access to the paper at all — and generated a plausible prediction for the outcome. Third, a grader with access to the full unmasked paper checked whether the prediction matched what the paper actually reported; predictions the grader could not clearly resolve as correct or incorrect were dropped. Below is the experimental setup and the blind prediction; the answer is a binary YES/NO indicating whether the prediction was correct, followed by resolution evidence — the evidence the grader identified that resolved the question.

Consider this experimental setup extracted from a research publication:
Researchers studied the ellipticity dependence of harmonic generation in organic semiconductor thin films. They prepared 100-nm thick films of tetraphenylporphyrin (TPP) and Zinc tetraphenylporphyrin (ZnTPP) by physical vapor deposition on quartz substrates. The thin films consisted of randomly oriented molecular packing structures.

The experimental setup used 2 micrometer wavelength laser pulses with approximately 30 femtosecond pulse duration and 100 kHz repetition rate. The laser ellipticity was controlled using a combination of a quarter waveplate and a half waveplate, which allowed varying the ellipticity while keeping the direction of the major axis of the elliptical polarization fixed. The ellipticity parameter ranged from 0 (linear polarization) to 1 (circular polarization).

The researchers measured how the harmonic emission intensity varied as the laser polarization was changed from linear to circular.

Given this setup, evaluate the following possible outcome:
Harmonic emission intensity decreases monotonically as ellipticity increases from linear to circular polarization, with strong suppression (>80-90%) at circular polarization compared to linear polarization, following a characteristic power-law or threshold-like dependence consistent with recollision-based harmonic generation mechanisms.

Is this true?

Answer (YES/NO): NO